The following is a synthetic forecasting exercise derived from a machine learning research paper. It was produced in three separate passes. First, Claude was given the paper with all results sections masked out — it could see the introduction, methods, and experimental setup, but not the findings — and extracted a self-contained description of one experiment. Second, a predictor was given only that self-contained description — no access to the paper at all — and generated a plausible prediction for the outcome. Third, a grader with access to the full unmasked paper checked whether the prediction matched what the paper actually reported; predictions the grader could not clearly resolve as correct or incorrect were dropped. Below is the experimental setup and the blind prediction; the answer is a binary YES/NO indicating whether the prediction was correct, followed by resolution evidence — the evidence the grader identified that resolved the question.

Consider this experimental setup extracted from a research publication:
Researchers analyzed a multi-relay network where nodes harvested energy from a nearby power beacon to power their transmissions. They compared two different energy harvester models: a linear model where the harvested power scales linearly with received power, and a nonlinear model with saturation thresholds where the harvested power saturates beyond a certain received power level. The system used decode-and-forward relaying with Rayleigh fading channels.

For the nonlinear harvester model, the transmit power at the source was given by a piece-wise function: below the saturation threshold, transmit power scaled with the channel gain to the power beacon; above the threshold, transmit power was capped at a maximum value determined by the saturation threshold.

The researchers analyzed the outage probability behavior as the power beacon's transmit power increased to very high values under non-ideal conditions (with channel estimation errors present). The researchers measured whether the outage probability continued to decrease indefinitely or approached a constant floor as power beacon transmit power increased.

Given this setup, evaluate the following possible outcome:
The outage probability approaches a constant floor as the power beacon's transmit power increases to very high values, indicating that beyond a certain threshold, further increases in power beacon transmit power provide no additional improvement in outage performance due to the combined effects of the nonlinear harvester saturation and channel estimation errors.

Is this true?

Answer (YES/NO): YES